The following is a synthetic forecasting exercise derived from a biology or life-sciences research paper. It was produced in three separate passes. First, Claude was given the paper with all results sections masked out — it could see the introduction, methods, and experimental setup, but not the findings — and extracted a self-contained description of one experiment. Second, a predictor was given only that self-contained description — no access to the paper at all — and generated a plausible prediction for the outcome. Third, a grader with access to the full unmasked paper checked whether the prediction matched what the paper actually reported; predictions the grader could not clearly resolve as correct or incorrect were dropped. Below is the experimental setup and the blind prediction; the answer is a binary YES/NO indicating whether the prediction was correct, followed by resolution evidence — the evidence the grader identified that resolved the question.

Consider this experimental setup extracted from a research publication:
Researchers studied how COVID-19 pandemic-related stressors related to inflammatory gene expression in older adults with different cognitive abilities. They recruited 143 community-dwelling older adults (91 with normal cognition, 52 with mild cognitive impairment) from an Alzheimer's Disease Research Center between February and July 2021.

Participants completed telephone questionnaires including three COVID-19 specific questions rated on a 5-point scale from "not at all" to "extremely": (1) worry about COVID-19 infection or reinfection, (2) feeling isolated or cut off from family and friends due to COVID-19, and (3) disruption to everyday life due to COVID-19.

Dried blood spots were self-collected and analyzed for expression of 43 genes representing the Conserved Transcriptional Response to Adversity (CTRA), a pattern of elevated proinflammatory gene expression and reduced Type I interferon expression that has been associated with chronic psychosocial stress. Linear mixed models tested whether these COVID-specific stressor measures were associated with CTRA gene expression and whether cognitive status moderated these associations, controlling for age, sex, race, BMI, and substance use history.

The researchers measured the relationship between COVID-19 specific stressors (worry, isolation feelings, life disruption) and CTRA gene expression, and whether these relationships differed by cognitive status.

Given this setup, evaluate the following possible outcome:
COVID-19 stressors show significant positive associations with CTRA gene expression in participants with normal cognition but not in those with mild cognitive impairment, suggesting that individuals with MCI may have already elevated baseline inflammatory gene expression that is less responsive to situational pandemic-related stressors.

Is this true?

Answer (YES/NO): NO